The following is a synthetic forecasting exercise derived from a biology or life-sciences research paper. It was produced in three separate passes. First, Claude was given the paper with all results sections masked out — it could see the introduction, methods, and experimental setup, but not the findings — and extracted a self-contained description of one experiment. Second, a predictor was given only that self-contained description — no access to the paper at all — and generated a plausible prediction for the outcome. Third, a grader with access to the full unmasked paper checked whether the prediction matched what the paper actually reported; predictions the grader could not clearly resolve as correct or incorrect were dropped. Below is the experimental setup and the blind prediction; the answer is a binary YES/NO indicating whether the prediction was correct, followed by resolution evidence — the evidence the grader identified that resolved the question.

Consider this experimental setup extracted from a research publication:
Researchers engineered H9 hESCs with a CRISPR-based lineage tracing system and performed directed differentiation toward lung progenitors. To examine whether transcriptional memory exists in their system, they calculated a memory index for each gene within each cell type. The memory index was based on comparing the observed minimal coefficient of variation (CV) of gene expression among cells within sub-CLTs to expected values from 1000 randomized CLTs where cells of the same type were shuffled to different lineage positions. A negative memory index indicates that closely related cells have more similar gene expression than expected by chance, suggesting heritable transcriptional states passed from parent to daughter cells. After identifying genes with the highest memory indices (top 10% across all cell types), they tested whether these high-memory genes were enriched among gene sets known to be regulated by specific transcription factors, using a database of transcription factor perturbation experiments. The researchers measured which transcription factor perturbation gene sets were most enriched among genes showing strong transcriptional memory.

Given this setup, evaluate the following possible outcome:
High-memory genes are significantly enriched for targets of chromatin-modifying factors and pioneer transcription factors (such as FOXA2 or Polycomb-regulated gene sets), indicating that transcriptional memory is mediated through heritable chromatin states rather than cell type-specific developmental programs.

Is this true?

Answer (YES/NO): NO